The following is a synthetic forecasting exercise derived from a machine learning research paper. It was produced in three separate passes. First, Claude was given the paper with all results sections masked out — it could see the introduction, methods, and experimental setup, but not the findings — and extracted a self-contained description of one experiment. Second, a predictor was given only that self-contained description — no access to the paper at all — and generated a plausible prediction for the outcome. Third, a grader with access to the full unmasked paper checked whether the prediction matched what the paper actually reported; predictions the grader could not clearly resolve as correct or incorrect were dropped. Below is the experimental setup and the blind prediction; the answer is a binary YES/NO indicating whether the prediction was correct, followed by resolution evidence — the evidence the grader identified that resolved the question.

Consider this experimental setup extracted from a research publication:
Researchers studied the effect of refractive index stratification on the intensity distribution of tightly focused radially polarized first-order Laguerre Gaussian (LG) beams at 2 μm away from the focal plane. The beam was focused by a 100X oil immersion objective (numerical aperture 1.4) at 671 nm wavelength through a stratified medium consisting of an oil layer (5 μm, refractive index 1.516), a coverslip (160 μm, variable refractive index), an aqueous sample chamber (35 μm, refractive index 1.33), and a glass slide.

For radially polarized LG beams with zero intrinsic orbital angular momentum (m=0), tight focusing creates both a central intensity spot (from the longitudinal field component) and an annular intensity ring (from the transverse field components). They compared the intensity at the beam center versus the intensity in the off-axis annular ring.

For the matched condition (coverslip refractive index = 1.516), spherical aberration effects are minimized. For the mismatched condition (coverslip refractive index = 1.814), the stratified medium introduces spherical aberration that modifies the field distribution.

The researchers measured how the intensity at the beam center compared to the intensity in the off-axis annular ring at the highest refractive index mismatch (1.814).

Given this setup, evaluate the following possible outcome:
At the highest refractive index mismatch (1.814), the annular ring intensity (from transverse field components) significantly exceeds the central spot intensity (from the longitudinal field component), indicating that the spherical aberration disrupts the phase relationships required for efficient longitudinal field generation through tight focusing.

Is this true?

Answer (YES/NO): NO